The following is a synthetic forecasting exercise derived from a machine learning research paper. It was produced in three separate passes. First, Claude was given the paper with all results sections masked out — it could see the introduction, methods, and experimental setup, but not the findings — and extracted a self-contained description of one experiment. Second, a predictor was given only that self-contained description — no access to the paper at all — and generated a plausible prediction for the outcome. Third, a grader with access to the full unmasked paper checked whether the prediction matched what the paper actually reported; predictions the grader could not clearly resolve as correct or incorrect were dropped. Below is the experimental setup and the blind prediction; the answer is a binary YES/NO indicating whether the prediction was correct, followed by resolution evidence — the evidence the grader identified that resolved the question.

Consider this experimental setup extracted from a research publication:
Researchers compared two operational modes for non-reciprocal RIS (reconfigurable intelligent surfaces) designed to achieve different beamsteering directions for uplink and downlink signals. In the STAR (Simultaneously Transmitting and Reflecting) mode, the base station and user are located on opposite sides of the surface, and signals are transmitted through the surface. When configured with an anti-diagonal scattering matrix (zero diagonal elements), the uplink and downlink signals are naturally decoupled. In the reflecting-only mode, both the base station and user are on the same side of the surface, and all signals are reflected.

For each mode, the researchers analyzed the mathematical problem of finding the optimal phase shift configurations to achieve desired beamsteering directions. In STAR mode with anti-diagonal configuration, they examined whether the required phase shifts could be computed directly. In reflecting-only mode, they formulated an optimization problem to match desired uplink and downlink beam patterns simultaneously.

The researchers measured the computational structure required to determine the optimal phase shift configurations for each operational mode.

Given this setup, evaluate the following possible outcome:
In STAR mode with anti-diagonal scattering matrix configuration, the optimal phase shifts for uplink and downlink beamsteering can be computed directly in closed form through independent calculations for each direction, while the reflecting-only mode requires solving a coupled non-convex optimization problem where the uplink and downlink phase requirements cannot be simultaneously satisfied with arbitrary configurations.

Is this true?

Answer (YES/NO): YES